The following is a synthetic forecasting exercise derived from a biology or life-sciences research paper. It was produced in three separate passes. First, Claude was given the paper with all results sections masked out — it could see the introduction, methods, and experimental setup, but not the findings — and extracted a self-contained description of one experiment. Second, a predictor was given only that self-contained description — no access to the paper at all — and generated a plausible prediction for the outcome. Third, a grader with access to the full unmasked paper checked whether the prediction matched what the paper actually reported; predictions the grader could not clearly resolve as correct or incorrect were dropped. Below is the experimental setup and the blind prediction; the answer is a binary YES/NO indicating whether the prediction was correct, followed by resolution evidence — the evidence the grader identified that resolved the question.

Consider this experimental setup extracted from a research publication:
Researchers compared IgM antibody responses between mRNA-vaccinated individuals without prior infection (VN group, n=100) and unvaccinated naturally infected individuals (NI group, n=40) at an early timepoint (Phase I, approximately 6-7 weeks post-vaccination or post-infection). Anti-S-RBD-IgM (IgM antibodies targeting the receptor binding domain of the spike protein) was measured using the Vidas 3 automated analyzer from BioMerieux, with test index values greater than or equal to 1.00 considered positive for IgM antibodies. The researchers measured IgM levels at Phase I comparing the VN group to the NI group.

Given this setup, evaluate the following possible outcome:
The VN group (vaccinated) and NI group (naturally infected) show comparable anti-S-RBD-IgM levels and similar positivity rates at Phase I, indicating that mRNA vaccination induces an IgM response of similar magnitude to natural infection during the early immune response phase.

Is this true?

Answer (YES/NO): NO